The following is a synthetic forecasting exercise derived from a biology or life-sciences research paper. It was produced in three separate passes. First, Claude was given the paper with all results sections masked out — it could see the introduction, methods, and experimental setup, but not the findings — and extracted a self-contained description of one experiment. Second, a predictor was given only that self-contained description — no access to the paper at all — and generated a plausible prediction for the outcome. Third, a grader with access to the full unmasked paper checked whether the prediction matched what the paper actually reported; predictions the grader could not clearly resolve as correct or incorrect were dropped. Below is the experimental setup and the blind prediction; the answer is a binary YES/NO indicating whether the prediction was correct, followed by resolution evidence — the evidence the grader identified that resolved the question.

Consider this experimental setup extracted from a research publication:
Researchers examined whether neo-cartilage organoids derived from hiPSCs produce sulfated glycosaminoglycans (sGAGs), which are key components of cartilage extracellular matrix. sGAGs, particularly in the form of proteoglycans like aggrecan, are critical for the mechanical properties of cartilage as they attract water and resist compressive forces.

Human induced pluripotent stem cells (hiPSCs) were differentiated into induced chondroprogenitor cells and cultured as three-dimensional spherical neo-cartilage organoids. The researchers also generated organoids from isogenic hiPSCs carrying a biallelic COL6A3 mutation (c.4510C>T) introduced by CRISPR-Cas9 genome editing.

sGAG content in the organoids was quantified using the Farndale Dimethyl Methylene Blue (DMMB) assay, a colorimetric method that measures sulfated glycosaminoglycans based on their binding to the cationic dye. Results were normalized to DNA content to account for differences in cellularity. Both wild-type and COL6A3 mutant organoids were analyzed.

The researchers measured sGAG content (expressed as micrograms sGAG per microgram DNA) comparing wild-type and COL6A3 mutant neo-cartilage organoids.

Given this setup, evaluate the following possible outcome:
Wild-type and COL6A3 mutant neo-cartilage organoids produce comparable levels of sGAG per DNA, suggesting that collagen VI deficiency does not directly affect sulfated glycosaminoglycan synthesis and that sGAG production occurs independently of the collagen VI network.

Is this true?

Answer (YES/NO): NO